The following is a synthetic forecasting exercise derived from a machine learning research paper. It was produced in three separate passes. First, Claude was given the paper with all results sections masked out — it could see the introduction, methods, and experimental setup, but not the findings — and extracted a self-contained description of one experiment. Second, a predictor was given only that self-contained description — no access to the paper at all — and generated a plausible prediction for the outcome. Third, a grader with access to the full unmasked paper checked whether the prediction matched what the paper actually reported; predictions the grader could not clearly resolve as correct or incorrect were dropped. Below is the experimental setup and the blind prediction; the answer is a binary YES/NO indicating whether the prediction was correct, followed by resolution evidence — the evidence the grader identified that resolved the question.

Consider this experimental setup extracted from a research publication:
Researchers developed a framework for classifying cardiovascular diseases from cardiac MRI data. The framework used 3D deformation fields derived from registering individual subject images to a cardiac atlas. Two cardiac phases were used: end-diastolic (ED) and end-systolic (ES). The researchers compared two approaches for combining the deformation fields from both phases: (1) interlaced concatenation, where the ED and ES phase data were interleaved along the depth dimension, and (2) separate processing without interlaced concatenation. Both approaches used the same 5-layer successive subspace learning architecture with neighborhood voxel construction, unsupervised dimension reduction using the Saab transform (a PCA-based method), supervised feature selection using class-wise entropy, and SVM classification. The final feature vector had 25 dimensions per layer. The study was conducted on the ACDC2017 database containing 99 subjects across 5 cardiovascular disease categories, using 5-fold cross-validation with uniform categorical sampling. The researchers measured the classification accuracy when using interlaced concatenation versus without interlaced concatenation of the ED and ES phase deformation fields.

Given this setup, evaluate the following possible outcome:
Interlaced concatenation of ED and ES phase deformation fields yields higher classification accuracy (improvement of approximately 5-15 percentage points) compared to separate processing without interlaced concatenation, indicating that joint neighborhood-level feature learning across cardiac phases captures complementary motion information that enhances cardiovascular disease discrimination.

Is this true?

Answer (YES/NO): NO